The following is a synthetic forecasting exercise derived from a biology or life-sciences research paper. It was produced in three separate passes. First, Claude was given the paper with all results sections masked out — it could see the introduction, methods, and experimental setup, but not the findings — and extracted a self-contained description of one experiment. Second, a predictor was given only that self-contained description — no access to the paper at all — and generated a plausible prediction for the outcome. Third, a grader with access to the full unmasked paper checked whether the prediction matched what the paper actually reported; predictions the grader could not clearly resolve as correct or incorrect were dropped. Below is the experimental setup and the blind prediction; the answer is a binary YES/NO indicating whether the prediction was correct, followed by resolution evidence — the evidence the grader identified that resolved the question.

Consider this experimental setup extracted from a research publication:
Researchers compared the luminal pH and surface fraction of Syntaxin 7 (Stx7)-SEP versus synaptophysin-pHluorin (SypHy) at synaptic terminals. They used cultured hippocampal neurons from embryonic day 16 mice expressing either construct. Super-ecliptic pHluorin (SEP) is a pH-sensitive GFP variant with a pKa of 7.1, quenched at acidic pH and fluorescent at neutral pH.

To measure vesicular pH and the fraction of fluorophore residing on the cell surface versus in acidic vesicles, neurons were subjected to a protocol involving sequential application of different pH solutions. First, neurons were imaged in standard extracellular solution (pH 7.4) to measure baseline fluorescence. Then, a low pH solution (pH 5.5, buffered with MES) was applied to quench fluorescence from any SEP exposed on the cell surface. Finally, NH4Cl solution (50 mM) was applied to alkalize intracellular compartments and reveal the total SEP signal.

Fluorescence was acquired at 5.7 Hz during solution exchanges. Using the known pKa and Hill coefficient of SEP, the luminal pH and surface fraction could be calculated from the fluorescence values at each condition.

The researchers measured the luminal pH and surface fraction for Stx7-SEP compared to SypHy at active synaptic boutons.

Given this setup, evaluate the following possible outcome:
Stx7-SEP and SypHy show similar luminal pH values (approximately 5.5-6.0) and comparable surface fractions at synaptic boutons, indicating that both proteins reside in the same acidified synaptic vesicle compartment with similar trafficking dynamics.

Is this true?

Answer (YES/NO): NO